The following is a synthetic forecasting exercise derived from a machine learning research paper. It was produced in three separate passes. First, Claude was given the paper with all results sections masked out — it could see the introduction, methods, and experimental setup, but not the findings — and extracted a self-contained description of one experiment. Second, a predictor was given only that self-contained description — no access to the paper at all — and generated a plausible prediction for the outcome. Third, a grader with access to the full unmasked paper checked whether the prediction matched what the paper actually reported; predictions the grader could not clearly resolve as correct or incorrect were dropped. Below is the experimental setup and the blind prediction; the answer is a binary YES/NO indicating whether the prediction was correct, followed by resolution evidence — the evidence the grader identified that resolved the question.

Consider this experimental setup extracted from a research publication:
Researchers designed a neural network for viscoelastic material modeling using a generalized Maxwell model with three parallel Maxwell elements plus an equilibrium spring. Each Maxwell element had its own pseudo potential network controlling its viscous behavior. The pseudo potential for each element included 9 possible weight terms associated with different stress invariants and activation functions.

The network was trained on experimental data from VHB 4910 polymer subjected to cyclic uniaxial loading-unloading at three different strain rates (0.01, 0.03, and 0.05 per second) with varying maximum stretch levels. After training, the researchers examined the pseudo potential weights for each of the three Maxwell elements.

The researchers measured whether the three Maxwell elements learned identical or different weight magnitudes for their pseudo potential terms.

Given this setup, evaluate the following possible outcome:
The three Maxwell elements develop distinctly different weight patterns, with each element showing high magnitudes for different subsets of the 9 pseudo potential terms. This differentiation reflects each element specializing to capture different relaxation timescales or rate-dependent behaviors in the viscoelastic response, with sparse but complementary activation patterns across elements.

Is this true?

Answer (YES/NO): NO